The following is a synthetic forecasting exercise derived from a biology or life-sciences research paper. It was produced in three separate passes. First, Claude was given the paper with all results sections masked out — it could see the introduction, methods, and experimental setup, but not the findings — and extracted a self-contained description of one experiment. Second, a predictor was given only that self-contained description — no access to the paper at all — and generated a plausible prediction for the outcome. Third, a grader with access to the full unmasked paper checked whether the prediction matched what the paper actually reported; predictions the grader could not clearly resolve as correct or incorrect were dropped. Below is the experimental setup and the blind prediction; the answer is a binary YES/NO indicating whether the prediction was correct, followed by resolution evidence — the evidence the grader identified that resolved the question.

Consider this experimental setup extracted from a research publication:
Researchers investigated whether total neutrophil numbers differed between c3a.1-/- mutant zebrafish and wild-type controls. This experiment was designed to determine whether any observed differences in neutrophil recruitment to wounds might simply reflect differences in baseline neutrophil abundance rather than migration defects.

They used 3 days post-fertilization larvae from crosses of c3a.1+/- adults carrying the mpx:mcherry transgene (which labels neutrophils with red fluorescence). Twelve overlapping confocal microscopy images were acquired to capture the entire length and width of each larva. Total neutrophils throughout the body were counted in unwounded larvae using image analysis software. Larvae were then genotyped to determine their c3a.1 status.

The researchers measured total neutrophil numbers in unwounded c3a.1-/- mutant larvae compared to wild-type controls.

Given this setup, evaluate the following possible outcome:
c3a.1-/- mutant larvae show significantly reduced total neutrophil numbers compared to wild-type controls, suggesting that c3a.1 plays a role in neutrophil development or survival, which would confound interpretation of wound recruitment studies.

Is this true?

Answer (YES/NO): NO